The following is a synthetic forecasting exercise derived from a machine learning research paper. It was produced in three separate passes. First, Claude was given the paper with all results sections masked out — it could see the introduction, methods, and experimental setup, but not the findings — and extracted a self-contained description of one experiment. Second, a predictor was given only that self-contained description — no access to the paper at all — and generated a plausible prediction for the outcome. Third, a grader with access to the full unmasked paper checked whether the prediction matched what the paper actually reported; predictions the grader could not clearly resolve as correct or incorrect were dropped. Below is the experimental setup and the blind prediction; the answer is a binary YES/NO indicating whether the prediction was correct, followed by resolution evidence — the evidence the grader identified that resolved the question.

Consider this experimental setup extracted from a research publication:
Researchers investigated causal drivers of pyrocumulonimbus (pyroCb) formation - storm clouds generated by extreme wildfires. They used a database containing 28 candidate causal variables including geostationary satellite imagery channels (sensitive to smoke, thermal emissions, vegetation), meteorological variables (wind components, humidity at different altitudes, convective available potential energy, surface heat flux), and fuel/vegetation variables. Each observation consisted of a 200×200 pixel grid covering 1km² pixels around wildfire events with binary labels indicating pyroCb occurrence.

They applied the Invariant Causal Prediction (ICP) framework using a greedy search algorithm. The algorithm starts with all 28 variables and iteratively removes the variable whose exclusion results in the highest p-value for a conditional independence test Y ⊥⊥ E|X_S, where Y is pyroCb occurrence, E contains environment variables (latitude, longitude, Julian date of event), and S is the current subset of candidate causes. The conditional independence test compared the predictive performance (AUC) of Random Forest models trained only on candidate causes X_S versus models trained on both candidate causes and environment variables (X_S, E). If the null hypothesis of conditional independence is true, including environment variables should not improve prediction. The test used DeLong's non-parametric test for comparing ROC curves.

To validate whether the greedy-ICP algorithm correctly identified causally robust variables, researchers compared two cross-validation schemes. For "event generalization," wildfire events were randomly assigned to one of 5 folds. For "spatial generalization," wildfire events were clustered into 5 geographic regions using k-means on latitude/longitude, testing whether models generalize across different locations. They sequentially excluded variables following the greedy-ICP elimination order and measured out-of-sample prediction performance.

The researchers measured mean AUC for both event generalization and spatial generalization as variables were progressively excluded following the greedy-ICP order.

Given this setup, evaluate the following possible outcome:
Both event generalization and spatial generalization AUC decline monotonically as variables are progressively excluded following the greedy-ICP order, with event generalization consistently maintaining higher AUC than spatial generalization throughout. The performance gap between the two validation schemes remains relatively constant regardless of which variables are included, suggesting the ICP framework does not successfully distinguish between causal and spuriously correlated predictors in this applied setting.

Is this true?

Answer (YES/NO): NO